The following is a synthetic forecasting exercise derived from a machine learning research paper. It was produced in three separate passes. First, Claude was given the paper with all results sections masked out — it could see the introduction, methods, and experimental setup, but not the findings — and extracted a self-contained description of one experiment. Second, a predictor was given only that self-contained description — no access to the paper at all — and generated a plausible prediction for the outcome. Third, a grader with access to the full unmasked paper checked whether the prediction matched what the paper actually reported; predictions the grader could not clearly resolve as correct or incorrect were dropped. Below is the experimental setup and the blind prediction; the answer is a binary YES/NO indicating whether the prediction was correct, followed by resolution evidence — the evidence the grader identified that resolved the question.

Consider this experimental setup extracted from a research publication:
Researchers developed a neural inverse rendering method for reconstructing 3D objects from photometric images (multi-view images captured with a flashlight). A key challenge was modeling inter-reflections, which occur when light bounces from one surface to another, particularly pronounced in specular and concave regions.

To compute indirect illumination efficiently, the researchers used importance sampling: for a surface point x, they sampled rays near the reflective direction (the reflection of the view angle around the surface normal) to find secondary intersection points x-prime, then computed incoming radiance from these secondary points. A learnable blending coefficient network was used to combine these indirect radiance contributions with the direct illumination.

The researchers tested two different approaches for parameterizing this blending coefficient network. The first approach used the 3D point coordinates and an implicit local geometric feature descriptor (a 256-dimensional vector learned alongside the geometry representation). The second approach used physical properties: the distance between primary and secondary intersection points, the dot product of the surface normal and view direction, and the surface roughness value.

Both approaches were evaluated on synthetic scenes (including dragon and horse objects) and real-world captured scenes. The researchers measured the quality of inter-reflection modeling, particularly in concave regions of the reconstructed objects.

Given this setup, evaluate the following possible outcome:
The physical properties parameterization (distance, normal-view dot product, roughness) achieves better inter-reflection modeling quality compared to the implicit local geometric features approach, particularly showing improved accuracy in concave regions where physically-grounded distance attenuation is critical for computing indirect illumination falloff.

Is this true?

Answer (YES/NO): YES